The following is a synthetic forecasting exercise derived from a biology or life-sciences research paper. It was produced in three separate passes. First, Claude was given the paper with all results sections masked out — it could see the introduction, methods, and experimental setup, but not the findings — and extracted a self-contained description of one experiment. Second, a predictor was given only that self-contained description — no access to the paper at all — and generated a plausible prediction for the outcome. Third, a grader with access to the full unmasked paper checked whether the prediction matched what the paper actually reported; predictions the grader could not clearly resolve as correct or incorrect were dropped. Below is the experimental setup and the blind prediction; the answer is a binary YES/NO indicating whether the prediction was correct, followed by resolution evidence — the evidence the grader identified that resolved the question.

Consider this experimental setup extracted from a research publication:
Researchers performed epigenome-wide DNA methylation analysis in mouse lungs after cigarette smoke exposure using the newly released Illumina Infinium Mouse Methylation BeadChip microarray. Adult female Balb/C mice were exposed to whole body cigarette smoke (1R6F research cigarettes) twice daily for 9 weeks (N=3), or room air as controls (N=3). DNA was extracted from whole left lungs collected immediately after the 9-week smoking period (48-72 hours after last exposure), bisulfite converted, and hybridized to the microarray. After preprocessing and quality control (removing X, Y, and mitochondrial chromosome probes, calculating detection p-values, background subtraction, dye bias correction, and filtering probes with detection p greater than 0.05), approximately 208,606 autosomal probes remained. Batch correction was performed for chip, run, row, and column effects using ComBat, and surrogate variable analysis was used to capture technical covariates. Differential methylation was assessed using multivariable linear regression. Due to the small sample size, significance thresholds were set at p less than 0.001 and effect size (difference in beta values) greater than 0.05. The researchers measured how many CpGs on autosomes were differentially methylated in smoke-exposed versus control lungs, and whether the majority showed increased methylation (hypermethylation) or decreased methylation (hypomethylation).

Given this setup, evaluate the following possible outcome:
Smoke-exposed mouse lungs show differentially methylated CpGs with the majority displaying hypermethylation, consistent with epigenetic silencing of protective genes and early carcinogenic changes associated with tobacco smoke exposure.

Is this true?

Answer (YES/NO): NO